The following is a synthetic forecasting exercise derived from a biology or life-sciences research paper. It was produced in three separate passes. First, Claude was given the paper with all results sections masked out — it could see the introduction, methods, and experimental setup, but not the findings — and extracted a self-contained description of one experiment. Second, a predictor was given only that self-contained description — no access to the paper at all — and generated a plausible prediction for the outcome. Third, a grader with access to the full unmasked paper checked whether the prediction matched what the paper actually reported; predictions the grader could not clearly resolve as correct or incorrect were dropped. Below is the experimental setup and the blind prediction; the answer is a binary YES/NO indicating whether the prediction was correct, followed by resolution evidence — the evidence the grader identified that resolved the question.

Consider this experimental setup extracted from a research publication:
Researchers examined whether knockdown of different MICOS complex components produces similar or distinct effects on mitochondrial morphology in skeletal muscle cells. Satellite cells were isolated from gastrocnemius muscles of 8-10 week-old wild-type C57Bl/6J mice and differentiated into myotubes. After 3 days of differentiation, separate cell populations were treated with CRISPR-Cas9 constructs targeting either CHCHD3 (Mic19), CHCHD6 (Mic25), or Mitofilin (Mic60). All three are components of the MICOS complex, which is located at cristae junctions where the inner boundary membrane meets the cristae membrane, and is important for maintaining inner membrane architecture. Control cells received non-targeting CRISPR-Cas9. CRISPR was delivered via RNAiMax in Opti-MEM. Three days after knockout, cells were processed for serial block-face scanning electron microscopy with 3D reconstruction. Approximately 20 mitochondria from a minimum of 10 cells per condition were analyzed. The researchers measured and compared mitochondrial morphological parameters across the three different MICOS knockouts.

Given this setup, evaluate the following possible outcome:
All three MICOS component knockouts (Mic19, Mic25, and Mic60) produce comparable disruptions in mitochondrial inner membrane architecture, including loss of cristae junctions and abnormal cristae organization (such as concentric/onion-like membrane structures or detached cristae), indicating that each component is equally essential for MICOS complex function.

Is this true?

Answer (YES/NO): NO